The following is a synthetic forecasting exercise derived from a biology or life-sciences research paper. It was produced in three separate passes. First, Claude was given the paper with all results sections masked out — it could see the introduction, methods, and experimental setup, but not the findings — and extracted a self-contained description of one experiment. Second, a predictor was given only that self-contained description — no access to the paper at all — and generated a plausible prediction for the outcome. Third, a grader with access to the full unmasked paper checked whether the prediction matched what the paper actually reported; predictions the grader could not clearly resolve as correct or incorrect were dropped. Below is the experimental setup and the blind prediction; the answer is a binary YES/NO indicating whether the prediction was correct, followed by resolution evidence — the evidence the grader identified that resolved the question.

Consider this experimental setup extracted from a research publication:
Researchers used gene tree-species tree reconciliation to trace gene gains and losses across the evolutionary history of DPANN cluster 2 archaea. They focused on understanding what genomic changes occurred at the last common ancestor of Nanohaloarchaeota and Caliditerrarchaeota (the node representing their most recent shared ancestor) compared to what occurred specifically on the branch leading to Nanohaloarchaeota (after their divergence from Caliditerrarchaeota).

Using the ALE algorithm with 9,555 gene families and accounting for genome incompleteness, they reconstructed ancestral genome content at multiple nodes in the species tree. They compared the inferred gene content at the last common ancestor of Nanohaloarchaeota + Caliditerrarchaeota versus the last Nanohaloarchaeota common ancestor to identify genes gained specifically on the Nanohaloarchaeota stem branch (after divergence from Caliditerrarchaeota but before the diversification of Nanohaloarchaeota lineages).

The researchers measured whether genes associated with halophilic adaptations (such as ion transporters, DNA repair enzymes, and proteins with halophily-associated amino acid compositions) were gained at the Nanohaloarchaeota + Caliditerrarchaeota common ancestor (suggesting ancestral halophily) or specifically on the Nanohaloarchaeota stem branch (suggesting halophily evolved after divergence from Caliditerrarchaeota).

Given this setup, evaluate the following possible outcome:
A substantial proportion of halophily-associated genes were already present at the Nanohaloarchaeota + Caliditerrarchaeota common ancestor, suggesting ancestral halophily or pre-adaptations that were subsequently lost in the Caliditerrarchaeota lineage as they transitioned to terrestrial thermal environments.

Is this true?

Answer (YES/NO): NO